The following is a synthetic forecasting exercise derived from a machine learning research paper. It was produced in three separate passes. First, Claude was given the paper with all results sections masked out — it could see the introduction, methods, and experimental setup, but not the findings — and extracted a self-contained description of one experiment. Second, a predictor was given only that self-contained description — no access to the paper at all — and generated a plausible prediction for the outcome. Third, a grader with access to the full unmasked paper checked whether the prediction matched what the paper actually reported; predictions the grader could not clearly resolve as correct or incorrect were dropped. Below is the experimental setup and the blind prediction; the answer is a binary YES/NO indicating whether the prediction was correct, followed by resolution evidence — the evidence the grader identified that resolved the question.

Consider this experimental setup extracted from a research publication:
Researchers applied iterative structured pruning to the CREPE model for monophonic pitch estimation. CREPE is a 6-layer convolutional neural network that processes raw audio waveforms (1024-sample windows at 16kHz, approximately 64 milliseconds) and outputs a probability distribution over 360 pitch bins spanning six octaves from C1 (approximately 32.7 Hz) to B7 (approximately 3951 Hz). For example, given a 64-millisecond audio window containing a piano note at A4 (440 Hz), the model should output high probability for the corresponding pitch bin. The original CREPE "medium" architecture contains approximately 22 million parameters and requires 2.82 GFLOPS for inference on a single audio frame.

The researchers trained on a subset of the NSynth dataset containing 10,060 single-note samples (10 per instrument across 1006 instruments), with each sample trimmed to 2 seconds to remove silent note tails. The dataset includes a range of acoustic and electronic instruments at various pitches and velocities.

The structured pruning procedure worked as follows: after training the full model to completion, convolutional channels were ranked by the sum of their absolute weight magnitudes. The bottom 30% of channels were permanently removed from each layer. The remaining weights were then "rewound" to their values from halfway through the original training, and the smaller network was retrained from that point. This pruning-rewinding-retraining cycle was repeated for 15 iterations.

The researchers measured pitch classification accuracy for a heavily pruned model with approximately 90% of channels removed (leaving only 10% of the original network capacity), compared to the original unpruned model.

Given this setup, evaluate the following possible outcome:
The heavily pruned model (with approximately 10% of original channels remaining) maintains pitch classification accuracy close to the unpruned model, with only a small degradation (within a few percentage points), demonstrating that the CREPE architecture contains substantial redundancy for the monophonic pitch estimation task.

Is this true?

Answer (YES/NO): YES